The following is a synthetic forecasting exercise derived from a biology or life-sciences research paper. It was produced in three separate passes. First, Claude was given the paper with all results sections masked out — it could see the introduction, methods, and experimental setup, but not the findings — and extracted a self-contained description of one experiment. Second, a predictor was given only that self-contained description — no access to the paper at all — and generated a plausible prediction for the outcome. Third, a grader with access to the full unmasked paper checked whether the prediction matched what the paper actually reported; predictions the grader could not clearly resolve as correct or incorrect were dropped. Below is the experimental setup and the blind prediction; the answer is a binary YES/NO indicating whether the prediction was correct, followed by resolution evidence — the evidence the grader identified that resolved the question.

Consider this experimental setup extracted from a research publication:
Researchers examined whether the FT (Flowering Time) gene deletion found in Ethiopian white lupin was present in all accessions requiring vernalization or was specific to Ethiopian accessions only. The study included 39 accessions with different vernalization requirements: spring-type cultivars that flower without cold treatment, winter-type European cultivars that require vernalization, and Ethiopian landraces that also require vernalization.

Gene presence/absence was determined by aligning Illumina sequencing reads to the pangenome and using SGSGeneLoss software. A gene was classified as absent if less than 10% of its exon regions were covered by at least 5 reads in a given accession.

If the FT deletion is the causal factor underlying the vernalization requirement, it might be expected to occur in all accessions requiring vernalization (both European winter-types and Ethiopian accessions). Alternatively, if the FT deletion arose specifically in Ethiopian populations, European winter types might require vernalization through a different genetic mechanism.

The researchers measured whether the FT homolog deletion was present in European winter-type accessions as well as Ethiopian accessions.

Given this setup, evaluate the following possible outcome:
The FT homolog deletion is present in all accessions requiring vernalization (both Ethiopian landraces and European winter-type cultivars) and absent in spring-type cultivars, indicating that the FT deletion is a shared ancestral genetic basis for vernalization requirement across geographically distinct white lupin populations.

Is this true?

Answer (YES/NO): NO